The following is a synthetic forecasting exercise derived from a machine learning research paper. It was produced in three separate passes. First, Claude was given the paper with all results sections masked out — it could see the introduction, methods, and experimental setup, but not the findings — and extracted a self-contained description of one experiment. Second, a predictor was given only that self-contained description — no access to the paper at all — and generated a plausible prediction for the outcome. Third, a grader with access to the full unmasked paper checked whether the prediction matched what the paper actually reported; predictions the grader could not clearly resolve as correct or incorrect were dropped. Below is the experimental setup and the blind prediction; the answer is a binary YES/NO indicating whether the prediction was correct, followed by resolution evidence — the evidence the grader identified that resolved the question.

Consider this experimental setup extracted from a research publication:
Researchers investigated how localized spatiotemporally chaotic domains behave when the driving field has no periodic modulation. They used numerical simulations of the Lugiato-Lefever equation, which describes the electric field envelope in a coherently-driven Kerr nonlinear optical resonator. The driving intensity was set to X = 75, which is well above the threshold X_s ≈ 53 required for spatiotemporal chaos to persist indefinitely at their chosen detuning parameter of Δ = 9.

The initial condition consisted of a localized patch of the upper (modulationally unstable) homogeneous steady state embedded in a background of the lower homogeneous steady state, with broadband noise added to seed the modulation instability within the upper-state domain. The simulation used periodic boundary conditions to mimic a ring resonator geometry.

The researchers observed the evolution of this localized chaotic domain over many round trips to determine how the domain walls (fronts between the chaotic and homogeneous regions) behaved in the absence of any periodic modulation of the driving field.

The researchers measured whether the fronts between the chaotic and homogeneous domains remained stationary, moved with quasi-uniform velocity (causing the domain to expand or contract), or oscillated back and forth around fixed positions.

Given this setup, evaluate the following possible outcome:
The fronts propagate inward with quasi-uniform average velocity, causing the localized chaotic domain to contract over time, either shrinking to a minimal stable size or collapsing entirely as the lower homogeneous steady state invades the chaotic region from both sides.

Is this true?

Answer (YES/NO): NO